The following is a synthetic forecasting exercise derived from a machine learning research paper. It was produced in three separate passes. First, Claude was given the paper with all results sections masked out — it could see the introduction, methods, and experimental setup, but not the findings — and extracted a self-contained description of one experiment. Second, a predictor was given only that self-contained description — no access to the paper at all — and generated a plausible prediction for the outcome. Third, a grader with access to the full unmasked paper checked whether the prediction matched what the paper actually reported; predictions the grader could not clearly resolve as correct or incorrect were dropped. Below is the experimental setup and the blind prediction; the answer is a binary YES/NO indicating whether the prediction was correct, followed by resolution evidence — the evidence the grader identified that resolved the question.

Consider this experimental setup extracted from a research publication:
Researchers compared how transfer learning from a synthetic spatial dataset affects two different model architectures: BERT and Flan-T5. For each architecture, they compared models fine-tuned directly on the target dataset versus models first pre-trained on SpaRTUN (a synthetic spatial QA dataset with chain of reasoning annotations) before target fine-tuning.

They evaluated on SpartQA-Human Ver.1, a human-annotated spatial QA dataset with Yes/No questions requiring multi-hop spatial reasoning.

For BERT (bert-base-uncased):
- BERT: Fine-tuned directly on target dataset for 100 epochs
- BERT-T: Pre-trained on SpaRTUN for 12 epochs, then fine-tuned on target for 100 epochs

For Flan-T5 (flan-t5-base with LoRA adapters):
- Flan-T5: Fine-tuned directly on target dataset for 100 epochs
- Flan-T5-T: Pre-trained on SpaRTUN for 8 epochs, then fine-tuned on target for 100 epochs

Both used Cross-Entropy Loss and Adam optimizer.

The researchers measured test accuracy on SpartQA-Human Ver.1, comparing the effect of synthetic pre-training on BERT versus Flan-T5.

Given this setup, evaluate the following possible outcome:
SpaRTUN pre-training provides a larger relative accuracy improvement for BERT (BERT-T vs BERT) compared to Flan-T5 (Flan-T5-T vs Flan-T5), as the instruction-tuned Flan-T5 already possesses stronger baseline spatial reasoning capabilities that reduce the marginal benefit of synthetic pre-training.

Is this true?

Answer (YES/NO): NO